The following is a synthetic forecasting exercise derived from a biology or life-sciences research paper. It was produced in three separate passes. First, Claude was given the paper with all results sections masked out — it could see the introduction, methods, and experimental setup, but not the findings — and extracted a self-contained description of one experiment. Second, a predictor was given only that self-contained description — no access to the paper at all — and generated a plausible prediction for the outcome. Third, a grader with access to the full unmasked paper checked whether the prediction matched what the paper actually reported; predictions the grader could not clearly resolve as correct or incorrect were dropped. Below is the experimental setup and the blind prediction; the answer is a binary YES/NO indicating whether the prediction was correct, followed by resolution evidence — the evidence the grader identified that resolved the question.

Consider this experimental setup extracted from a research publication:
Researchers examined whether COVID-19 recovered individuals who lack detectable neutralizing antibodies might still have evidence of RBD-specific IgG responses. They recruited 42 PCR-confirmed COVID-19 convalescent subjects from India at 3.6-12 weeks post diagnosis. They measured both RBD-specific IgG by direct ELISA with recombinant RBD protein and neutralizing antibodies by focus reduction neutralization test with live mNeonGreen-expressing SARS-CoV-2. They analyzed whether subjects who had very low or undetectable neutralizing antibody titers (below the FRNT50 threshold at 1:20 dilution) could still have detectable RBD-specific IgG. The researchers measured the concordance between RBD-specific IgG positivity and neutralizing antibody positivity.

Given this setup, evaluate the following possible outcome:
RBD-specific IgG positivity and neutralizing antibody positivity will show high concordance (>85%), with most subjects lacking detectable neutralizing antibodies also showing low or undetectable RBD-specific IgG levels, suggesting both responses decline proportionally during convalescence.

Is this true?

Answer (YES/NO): NO